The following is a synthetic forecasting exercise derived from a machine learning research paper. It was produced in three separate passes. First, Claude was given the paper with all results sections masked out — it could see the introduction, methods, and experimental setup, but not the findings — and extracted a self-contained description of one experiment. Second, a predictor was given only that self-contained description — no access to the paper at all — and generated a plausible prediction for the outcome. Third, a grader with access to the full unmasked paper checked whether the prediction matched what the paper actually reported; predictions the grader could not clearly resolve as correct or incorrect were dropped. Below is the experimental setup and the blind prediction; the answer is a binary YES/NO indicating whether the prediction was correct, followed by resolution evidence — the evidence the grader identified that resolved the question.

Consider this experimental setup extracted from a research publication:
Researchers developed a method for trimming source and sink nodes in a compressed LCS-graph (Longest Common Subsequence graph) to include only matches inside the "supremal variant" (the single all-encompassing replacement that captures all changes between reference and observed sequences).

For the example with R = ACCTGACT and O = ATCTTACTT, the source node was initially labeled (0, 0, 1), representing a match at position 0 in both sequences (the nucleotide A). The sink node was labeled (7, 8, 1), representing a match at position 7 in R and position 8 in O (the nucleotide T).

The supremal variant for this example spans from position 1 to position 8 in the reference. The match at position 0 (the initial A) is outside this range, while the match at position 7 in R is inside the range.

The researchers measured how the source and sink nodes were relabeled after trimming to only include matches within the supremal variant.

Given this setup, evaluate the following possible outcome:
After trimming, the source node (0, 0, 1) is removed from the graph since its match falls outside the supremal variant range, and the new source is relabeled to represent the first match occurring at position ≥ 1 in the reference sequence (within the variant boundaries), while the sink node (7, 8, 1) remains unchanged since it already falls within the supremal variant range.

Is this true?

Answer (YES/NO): NO